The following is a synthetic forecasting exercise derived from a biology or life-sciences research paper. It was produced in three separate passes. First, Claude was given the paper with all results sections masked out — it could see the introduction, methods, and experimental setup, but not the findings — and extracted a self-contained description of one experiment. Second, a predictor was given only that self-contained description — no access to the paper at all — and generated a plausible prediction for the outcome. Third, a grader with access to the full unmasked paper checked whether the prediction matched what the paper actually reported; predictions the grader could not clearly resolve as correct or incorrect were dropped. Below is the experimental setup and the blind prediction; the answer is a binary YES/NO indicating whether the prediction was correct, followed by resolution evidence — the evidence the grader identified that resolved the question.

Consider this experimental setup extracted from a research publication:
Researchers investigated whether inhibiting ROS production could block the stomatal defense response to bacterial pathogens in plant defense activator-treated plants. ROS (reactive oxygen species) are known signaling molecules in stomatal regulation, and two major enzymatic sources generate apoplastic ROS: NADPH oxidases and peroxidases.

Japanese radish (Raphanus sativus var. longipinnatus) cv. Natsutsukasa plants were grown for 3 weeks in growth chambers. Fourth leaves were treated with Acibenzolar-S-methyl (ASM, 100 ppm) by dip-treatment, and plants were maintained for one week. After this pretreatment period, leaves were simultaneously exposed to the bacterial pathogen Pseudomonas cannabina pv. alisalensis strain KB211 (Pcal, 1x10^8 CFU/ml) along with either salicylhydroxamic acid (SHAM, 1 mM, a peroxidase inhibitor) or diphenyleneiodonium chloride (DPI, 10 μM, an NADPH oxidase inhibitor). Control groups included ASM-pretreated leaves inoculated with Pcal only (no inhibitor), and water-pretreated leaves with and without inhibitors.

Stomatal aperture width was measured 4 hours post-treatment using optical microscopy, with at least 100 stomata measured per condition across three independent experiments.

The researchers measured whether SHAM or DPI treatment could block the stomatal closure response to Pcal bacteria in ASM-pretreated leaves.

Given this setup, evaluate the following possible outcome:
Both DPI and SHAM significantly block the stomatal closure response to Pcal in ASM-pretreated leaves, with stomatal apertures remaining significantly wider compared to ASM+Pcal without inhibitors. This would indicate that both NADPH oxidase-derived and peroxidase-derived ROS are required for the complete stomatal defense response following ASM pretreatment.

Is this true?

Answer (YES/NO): NO